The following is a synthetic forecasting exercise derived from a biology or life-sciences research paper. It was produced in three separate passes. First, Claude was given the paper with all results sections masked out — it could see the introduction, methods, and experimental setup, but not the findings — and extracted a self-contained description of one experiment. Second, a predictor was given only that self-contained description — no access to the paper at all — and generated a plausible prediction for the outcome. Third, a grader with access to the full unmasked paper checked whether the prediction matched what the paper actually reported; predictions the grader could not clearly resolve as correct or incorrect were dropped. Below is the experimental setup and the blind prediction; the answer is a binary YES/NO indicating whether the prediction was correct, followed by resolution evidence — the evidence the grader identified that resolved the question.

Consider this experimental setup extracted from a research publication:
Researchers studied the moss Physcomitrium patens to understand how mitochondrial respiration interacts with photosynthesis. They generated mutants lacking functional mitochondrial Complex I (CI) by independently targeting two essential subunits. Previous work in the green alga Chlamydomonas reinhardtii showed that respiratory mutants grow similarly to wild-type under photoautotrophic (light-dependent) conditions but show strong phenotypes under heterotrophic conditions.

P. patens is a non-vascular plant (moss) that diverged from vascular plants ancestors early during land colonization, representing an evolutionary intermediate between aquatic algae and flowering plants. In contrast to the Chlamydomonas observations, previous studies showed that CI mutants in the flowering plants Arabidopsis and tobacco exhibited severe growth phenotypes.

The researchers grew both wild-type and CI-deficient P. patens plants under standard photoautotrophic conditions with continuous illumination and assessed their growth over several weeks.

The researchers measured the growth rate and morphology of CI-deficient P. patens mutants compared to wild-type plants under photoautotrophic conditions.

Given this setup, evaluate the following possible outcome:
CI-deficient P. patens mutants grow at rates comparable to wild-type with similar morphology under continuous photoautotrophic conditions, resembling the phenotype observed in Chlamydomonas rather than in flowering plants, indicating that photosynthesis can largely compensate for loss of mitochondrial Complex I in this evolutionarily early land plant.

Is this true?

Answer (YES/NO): NO